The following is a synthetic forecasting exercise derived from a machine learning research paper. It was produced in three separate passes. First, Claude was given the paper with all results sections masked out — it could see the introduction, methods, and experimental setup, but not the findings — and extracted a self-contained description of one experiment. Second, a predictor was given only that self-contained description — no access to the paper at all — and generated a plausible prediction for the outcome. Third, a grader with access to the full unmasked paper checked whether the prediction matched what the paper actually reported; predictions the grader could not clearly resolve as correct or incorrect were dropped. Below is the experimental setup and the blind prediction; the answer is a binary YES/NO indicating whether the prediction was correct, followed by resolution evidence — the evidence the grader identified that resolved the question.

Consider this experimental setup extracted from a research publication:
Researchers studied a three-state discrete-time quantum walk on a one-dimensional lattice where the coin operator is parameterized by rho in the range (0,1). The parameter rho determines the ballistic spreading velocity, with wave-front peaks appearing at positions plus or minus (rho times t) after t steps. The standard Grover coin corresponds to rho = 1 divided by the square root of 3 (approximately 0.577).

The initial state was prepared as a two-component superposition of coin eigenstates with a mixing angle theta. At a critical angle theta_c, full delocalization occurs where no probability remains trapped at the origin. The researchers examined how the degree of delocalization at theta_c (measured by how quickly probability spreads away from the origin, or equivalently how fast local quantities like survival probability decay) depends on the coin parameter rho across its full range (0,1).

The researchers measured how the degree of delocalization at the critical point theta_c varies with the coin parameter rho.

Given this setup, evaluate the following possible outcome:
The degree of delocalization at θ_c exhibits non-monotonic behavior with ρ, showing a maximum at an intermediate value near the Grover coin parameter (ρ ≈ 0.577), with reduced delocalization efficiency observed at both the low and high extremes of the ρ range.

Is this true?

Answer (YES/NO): YES